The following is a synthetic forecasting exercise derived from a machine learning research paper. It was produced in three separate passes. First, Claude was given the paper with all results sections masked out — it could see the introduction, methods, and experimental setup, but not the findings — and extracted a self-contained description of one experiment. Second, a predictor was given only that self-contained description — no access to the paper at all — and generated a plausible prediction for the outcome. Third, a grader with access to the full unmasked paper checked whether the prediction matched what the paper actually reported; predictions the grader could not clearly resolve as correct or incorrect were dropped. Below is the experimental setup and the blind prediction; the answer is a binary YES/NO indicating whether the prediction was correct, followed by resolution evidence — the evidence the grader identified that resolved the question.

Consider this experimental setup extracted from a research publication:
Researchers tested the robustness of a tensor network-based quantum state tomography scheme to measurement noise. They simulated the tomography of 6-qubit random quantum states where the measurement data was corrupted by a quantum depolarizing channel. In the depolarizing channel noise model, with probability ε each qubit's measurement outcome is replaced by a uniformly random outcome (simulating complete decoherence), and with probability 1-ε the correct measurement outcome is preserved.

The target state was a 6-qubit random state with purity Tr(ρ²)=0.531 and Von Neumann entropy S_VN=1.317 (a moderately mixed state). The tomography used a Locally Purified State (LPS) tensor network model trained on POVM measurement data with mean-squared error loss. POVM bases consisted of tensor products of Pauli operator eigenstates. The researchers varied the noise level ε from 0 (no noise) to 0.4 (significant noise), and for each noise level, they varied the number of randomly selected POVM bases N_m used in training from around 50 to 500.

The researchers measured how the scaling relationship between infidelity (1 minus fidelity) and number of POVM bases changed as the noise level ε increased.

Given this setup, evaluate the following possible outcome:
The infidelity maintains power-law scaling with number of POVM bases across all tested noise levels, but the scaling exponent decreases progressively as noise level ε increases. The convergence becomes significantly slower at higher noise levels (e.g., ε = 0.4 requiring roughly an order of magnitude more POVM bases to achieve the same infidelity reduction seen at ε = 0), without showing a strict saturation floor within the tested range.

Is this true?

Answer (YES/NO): NO